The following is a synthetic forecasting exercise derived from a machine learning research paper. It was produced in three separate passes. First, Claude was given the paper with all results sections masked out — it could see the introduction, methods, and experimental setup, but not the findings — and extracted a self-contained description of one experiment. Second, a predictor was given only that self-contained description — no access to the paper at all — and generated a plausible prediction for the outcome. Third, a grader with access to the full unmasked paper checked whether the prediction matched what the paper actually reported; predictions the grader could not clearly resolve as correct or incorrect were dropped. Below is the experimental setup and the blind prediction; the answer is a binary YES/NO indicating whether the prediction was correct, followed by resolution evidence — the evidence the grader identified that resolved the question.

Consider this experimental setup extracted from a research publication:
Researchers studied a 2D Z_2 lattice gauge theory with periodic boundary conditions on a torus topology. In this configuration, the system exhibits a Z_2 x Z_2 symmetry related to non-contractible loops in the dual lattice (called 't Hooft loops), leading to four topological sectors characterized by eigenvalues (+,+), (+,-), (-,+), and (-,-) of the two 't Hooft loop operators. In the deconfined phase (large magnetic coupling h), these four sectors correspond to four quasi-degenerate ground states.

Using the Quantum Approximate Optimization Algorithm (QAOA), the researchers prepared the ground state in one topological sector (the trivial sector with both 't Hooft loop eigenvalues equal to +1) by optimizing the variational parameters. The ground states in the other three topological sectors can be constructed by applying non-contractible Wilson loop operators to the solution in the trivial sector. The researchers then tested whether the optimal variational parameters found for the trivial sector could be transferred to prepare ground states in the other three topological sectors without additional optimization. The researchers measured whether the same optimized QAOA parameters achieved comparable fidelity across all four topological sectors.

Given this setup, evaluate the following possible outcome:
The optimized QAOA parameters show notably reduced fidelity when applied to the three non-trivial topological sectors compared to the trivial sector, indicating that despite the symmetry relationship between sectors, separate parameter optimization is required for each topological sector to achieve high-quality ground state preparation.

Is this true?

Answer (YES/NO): NO